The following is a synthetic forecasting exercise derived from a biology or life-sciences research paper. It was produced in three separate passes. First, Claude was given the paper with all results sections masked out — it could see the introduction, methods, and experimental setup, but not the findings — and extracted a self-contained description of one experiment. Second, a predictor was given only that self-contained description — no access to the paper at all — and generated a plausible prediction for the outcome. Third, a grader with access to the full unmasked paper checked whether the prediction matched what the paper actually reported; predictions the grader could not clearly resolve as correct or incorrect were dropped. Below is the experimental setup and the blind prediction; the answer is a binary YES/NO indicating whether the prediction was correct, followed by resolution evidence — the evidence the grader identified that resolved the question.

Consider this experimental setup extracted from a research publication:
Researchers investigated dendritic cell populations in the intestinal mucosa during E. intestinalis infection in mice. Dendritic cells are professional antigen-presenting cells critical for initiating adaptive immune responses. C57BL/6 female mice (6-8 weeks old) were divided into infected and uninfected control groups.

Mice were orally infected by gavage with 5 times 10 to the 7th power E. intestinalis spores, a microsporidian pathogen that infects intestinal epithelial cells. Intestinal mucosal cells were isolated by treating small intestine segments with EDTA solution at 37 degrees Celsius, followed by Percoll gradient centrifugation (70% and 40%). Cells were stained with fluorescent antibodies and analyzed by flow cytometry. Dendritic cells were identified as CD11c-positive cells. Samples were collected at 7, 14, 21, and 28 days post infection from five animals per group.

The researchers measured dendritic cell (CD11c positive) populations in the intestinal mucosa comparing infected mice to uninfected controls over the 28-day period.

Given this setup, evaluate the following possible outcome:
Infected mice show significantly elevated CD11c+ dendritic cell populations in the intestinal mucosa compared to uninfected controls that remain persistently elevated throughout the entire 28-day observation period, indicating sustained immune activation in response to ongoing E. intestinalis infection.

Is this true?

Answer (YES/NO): NO